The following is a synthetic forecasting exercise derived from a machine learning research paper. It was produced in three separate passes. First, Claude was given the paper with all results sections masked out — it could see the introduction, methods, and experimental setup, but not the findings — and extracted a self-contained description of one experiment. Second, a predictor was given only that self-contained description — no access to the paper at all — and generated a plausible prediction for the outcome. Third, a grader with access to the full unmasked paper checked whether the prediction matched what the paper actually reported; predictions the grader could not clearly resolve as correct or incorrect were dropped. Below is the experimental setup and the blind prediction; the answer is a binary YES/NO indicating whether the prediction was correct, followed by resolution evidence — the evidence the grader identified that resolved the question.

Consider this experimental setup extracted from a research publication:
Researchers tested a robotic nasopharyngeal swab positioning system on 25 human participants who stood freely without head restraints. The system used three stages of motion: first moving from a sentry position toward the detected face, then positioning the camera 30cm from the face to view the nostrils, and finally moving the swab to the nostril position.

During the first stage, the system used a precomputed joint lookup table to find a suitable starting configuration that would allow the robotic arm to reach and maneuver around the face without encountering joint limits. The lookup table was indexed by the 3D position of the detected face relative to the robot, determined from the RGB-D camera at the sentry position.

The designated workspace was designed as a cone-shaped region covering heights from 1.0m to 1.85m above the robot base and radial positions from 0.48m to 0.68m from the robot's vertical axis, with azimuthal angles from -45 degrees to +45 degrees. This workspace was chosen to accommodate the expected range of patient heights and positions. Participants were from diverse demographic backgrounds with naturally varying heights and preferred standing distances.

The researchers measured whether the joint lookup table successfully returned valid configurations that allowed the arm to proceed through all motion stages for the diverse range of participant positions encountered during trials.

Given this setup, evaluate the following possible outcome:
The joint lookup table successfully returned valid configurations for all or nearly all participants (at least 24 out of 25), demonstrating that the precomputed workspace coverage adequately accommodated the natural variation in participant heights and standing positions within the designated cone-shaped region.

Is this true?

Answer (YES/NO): YES